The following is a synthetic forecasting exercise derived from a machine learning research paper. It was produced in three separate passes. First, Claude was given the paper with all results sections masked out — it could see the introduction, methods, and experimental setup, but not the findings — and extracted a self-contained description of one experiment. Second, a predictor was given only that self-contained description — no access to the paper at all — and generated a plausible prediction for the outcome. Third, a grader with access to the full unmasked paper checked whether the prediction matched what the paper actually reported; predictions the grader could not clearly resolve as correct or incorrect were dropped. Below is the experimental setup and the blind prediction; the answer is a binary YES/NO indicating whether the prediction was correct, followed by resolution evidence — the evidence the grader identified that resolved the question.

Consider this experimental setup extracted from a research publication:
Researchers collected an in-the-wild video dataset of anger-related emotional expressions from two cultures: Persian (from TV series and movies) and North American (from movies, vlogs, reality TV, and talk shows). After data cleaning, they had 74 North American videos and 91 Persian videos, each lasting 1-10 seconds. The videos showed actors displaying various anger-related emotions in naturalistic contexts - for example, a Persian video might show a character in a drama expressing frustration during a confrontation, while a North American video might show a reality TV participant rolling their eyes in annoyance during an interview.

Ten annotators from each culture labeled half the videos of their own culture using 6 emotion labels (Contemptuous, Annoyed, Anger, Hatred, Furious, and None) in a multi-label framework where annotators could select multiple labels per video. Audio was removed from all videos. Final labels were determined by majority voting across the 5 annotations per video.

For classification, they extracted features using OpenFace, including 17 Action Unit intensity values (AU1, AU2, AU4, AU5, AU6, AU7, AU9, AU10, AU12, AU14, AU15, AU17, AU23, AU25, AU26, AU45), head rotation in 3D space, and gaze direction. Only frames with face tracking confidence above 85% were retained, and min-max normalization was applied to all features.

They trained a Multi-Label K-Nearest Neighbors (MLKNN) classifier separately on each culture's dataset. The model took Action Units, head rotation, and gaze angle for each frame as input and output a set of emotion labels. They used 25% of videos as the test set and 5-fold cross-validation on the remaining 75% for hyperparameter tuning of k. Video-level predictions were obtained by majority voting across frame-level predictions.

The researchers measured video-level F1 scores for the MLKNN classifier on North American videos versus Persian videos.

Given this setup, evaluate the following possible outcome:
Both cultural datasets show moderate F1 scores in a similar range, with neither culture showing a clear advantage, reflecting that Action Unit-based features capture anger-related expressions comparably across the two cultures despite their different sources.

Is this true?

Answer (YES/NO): NO